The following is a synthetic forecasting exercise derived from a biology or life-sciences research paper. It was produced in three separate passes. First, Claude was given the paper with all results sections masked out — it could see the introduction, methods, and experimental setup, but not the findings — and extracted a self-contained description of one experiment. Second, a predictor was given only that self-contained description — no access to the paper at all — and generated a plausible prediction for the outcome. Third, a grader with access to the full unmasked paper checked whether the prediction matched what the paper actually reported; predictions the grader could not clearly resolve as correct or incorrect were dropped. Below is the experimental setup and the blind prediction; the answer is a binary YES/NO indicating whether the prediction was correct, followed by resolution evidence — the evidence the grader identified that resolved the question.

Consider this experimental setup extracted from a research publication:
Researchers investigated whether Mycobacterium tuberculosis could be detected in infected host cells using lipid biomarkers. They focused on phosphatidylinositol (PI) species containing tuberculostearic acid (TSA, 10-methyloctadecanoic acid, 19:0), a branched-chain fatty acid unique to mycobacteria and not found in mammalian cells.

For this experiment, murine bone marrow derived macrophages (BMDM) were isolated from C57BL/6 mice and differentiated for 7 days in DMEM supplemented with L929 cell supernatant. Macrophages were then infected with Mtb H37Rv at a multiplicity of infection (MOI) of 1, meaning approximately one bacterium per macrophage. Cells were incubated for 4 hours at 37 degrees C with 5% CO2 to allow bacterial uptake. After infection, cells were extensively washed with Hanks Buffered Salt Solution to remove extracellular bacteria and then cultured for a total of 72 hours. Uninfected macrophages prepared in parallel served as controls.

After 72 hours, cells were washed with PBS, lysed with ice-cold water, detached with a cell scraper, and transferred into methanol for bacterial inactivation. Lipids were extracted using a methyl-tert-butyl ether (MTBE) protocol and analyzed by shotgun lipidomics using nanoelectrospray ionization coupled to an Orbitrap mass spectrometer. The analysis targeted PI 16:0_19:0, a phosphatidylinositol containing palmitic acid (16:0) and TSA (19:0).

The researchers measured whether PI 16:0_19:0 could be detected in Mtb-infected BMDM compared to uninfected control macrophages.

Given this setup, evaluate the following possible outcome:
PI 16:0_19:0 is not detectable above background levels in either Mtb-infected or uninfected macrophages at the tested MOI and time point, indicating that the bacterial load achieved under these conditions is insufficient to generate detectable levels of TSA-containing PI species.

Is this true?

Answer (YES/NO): NO